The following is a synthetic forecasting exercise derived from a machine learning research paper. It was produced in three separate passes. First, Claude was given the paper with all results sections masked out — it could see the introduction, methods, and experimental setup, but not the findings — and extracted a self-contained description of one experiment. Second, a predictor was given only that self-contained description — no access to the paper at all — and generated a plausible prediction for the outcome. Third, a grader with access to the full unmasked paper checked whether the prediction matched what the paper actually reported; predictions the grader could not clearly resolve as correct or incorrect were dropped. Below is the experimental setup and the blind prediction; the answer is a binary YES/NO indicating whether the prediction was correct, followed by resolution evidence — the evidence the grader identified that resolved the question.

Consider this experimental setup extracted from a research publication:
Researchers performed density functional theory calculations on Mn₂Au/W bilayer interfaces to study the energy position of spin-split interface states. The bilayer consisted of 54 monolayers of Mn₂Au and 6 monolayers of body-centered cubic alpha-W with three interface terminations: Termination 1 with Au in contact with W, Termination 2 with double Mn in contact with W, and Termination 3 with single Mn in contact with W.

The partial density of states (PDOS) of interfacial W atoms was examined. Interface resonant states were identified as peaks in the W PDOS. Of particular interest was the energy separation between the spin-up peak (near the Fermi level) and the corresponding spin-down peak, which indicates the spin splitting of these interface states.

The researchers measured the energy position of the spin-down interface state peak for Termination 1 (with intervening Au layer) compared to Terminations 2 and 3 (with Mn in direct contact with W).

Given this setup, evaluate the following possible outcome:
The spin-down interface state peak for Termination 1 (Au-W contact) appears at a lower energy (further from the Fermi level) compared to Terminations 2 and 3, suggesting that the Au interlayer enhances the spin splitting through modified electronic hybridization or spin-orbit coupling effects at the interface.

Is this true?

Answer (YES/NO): NO